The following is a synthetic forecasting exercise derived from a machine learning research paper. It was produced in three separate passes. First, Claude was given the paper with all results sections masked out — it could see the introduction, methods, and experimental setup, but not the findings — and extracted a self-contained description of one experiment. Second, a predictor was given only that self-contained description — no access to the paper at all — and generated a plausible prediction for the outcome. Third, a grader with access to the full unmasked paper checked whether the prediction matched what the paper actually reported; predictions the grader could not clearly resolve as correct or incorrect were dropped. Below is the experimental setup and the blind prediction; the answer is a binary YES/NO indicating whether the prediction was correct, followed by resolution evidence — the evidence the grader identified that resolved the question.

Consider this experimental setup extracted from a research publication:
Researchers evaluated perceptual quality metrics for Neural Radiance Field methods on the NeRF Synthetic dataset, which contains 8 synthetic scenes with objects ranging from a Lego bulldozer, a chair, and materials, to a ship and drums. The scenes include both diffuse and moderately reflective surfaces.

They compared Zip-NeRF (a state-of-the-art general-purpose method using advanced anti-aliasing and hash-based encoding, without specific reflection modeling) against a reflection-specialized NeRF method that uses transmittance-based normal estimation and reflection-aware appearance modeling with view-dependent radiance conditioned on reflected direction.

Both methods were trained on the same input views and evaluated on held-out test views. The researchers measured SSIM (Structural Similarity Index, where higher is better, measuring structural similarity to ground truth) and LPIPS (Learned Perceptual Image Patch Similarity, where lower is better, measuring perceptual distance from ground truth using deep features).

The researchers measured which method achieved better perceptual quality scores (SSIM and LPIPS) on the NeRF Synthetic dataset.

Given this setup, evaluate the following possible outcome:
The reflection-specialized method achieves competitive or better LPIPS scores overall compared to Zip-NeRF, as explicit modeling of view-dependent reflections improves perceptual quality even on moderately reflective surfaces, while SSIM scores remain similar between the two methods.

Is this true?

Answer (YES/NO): NO